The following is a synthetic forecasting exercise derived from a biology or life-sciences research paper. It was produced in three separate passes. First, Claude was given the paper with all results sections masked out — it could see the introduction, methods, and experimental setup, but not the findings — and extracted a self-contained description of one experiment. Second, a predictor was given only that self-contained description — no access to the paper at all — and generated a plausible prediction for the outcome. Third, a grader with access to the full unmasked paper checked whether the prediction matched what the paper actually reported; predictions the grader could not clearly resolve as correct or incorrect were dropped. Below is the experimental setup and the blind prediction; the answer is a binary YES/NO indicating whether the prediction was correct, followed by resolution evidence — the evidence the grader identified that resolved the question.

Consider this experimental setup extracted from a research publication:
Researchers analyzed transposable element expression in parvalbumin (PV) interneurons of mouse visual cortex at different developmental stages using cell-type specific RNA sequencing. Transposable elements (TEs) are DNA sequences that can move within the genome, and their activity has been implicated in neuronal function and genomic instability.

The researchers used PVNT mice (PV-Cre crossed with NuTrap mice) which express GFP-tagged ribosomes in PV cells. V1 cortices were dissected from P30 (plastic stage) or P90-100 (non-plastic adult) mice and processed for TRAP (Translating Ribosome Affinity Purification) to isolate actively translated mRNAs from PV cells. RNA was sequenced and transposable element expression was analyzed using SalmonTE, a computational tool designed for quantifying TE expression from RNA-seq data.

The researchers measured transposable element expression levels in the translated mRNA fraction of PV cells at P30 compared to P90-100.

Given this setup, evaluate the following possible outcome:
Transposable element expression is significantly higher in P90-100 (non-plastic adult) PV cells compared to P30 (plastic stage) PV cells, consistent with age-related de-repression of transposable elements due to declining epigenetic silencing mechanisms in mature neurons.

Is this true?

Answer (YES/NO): NO